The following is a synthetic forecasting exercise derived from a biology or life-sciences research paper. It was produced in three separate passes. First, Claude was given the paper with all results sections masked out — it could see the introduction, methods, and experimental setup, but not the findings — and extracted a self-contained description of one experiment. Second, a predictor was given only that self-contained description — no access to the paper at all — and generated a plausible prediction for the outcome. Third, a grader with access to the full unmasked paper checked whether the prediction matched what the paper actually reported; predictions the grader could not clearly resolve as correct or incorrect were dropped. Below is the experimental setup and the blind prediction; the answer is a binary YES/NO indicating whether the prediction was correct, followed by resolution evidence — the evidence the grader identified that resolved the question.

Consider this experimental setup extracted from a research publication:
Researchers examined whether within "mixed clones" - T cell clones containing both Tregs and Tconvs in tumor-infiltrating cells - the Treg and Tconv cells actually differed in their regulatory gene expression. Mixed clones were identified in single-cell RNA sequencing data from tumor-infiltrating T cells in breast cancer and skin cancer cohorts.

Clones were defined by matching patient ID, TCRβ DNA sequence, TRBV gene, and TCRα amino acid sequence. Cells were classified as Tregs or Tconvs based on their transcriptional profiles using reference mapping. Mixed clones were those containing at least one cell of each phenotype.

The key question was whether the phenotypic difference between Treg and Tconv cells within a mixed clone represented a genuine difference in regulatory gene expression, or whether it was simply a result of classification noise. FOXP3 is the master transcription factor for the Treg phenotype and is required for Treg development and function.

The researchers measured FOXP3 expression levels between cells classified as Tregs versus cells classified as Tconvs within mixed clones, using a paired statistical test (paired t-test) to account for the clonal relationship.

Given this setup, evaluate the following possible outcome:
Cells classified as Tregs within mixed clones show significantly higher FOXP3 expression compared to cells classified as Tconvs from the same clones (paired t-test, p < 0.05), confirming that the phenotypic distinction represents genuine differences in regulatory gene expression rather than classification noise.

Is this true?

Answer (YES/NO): YES